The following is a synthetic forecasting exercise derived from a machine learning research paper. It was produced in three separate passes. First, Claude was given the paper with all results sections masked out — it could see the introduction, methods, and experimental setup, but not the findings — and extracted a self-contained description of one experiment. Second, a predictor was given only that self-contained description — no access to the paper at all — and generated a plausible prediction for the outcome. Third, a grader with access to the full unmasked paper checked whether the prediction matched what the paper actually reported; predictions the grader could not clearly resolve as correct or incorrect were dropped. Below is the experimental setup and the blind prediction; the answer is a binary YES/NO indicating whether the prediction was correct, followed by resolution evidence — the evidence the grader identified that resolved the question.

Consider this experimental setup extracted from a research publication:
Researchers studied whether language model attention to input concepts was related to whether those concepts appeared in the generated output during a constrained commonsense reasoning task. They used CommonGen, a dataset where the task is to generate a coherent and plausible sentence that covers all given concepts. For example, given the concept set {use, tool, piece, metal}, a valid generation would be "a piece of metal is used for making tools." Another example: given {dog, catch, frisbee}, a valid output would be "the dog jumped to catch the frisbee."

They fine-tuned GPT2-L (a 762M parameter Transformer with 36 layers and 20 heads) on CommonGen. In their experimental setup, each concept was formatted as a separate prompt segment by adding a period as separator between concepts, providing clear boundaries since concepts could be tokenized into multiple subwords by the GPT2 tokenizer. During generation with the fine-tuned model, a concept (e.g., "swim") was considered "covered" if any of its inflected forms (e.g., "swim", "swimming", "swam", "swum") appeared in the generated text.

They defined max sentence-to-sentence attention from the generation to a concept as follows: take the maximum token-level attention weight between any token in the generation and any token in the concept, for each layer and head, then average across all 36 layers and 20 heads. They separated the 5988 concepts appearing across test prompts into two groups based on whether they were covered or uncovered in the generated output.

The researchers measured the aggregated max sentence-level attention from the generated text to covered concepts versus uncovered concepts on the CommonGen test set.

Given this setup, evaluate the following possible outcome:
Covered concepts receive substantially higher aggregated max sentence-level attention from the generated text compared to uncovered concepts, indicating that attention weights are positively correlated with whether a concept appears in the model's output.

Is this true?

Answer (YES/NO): YES